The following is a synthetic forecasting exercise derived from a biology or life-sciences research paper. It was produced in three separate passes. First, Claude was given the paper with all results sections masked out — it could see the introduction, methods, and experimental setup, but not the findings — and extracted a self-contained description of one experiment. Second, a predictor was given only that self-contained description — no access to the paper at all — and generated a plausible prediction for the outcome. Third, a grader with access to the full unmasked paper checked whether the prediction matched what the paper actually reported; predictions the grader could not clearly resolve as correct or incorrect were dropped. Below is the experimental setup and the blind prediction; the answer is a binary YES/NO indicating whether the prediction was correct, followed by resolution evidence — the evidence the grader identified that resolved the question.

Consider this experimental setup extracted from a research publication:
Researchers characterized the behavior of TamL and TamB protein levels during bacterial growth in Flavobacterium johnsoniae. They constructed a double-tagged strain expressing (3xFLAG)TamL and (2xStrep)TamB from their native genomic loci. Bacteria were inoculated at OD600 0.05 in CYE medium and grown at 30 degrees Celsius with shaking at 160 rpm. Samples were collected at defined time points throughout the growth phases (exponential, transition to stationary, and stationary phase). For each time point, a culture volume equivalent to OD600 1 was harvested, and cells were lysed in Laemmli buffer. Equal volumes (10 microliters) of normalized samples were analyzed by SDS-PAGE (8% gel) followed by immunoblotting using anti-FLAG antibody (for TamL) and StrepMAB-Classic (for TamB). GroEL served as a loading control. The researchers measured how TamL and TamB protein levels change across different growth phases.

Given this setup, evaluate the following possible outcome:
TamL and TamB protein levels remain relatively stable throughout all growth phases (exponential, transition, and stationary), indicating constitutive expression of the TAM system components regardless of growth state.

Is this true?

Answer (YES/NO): NO